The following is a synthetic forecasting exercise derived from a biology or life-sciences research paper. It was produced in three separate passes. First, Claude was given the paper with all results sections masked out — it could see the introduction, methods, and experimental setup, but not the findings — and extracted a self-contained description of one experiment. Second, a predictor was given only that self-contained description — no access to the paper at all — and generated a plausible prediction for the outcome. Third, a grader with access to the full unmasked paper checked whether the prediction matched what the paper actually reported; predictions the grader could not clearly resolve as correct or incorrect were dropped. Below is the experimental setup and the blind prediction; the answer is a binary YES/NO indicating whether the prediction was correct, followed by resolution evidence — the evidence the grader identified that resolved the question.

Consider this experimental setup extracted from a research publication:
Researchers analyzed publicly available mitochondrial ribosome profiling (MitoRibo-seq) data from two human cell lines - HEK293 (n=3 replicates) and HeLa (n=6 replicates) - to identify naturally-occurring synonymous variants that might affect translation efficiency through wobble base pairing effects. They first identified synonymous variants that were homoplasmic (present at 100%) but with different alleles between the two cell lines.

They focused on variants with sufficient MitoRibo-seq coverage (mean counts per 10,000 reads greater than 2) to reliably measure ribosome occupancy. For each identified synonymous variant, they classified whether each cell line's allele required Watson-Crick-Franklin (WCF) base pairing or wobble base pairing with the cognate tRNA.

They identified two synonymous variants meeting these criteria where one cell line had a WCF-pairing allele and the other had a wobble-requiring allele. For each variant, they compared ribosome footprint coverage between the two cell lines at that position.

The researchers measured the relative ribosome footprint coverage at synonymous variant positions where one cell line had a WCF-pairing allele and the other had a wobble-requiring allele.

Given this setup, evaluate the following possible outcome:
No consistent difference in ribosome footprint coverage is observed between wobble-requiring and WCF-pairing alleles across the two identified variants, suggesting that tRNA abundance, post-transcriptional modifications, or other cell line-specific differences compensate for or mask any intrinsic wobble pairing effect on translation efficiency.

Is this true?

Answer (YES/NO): NO